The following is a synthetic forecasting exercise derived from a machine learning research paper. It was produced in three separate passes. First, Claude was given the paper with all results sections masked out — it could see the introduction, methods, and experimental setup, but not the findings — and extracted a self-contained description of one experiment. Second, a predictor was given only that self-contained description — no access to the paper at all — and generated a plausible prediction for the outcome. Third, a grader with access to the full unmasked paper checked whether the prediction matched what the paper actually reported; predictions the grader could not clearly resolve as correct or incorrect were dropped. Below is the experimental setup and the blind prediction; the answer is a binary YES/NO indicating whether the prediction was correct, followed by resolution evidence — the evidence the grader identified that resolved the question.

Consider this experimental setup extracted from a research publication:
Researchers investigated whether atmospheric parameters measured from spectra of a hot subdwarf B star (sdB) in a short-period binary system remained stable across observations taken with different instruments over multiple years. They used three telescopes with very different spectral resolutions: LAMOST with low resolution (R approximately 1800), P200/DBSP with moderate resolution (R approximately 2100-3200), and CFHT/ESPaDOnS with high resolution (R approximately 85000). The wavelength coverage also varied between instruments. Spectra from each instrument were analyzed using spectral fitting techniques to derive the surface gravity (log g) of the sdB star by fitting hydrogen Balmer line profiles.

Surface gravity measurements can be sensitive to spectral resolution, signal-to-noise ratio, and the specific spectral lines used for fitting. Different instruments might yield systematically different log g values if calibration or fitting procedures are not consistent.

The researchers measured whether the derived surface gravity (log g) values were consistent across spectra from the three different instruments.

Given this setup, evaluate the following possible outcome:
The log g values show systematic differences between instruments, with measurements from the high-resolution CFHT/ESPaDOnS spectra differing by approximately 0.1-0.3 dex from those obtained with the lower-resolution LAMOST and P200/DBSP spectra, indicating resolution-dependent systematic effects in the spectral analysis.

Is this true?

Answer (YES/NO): NO